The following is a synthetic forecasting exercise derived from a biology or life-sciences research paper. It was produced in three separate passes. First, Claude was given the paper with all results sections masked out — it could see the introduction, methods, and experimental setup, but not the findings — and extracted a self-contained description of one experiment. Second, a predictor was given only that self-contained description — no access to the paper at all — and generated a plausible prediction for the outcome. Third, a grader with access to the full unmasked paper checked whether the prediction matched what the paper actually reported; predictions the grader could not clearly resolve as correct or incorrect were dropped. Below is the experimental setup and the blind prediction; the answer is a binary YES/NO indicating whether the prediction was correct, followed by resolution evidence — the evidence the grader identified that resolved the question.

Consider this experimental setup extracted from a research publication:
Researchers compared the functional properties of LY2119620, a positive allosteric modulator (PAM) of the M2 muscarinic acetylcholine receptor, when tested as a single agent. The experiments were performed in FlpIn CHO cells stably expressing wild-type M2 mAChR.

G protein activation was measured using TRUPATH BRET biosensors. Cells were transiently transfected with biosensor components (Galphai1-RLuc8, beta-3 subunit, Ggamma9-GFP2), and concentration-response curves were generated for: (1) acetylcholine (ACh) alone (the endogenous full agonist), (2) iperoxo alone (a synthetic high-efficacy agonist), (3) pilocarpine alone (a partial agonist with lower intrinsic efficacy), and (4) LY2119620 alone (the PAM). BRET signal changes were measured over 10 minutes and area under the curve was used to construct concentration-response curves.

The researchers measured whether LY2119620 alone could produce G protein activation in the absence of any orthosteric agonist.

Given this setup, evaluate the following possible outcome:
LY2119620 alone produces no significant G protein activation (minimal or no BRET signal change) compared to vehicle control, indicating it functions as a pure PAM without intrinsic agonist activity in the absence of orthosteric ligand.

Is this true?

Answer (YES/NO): NO